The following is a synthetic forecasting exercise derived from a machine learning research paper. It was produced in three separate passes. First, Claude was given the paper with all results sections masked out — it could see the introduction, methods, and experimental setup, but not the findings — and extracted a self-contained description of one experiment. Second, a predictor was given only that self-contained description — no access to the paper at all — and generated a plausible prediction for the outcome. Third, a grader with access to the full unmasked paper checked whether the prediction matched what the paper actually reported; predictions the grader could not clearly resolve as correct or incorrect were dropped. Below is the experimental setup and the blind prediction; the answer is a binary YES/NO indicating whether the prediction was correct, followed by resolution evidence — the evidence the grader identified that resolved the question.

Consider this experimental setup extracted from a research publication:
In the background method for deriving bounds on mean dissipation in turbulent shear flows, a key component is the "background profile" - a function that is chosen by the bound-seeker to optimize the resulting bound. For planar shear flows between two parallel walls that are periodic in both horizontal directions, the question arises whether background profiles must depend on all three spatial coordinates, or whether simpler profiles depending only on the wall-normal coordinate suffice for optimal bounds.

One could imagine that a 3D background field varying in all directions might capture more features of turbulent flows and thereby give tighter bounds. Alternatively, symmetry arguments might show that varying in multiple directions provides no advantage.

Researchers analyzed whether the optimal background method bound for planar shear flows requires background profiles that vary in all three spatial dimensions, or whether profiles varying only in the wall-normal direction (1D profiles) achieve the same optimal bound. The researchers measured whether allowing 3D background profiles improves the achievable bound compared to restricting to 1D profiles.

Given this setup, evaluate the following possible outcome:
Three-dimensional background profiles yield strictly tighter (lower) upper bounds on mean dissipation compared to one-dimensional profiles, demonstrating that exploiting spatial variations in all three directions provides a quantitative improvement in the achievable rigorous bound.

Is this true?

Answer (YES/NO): NO